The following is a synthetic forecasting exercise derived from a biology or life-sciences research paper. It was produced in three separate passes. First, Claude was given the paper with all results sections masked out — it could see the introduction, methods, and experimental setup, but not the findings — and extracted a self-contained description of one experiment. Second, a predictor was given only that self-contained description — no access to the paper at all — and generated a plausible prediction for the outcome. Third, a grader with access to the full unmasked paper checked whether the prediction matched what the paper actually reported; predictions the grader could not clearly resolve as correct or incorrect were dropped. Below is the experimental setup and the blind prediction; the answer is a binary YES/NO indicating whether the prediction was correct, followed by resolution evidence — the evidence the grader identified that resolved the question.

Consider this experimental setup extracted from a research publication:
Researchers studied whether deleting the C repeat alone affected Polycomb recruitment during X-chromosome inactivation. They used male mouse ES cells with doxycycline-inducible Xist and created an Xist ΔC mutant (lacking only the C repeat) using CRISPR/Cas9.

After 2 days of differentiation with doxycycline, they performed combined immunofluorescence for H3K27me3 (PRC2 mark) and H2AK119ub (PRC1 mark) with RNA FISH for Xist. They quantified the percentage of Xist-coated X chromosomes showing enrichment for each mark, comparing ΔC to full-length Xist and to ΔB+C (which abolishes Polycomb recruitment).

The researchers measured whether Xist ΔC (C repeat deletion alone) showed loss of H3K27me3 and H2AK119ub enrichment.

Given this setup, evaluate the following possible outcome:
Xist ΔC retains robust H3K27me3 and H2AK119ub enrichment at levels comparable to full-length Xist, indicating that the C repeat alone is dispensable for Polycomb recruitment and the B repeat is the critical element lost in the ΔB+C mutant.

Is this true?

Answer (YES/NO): YES